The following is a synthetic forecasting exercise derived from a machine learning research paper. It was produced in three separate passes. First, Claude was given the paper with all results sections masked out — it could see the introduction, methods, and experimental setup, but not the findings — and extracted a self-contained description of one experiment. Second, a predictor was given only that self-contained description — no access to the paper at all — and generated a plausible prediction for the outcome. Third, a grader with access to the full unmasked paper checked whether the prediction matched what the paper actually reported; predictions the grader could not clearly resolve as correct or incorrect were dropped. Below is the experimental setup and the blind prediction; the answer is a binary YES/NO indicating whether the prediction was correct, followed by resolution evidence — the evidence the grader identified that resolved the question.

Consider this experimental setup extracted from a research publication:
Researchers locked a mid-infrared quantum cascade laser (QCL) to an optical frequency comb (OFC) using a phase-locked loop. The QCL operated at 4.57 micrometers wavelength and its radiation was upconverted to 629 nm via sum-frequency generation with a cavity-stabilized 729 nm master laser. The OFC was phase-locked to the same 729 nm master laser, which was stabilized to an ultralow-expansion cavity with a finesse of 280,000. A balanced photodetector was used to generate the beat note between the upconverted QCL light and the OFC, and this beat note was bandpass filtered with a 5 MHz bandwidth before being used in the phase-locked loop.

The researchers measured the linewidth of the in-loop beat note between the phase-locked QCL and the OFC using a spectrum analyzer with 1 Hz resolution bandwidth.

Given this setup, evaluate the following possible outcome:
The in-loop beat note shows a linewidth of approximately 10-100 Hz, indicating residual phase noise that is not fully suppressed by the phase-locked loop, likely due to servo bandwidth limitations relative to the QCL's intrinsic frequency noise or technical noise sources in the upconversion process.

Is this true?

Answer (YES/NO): NO